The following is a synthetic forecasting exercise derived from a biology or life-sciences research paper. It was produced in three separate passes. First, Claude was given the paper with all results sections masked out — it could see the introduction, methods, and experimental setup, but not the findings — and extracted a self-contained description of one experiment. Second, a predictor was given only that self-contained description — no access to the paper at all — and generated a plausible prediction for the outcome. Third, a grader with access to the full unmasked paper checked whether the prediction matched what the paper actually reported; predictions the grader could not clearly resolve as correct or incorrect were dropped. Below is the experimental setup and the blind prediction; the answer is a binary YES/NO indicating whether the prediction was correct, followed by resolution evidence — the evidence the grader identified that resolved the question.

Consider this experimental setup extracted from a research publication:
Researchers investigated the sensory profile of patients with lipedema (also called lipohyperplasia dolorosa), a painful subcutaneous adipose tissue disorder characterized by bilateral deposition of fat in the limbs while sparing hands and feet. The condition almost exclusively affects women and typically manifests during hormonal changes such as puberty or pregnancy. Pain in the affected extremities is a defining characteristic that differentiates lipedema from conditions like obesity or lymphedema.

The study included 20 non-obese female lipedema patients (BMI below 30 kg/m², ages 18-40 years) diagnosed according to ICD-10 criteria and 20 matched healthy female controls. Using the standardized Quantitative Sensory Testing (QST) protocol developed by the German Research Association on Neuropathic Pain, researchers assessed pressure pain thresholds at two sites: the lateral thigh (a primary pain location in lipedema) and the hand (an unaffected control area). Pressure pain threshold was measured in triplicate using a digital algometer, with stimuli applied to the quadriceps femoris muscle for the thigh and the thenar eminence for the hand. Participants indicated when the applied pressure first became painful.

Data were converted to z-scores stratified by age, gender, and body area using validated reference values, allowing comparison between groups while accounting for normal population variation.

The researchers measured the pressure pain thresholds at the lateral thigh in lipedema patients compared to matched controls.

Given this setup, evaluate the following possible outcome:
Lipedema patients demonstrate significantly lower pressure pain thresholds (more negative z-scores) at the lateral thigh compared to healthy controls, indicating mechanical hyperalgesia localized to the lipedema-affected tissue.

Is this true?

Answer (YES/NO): NO